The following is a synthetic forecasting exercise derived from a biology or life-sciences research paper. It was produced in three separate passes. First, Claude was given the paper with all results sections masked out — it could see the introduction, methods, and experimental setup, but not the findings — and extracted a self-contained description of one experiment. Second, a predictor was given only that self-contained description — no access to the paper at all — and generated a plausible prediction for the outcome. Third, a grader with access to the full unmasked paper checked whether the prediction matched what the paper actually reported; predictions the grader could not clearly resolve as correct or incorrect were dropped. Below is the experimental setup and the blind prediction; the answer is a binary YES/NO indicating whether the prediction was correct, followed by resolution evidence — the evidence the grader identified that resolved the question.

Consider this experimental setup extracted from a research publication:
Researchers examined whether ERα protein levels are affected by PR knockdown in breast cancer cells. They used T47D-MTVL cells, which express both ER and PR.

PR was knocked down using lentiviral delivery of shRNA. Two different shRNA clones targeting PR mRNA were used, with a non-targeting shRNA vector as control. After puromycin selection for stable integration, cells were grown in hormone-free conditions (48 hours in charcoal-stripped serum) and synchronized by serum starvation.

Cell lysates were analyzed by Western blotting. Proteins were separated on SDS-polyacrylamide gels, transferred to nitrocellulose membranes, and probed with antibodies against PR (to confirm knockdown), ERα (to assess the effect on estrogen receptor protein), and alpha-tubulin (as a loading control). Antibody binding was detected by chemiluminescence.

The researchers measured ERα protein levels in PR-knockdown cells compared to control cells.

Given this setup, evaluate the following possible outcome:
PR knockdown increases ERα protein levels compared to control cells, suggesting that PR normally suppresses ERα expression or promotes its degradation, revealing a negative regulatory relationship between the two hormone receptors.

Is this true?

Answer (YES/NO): NO